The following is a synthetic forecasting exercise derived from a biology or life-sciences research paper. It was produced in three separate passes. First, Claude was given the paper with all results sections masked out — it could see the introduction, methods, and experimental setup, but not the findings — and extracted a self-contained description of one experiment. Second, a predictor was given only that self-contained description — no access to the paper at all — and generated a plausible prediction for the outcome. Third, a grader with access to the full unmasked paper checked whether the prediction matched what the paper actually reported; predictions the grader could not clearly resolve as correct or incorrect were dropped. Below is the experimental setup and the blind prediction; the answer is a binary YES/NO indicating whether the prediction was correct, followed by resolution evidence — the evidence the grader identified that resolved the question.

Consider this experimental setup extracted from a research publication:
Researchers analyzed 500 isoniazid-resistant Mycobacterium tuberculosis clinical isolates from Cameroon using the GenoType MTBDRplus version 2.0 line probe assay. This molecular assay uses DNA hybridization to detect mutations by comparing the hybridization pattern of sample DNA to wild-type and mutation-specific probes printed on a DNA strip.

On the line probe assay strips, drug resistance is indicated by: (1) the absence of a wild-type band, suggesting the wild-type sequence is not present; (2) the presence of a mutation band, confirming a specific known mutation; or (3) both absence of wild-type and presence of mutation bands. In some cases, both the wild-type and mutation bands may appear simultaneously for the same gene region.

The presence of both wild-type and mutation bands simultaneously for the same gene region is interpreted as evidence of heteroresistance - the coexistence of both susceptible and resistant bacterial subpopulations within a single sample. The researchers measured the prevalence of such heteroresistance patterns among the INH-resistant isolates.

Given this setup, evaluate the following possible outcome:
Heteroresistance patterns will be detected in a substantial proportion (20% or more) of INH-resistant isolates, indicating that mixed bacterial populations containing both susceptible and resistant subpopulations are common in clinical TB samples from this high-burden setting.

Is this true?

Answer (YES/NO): NO